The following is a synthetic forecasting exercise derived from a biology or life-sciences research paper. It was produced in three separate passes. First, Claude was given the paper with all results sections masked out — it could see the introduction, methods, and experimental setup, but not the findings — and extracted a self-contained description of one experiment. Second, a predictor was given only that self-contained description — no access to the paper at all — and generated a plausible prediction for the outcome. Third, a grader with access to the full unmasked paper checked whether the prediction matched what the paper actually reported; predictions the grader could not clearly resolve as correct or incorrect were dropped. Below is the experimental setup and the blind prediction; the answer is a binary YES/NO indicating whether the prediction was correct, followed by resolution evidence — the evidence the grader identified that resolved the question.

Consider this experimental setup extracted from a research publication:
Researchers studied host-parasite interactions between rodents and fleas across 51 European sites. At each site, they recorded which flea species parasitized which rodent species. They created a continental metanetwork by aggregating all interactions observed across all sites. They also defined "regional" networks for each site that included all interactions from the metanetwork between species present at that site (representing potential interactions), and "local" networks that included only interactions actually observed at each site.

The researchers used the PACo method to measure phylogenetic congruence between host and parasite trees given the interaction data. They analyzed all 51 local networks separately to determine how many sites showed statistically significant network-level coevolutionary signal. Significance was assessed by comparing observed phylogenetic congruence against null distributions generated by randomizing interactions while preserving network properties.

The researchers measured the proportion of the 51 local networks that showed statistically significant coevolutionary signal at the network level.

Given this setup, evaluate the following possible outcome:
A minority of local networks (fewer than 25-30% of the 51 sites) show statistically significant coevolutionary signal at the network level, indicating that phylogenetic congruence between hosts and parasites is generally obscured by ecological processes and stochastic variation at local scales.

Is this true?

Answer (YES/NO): YES